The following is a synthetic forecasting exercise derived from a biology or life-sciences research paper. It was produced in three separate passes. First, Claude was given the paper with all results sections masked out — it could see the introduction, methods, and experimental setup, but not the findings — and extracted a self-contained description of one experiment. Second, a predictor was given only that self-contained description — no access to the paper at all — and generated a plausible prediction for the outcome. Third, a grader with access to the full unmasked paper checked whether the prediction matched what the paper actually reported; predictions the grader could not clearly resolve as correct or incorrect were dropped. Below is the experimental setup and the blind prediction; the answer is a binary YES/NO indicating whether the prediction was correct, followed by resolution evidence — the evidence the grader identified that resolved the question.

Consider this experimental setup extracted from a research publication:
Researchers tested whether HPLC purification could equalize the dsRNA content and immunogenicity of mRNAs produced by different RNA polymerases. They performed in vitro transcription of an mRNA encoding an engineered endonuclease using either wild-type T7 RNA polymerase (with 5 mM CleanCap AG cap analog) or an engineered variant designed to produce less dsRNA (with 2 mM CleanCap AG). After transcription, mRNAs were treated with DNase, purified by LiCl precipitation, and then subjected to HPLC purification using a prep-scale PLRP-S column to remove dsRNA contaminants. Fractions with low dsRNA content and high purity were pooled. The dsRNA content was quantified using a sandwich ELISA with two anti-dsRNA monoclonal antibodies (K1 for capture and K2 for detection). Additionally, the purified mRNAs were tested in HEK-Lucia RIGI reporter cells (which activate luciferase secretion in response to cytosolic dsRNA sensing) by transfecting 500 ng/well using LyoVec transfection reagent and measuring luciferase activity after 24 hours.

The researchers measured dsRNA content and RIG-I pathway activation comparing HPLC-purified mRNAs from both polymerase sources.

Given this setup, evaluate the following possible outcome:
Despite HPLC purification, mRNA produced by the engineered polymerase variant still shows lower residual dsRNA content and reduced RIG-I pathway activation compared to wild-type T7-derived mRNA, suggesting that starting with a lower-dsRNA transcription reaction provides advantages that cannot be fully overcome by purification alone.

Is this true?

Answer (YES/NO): NO